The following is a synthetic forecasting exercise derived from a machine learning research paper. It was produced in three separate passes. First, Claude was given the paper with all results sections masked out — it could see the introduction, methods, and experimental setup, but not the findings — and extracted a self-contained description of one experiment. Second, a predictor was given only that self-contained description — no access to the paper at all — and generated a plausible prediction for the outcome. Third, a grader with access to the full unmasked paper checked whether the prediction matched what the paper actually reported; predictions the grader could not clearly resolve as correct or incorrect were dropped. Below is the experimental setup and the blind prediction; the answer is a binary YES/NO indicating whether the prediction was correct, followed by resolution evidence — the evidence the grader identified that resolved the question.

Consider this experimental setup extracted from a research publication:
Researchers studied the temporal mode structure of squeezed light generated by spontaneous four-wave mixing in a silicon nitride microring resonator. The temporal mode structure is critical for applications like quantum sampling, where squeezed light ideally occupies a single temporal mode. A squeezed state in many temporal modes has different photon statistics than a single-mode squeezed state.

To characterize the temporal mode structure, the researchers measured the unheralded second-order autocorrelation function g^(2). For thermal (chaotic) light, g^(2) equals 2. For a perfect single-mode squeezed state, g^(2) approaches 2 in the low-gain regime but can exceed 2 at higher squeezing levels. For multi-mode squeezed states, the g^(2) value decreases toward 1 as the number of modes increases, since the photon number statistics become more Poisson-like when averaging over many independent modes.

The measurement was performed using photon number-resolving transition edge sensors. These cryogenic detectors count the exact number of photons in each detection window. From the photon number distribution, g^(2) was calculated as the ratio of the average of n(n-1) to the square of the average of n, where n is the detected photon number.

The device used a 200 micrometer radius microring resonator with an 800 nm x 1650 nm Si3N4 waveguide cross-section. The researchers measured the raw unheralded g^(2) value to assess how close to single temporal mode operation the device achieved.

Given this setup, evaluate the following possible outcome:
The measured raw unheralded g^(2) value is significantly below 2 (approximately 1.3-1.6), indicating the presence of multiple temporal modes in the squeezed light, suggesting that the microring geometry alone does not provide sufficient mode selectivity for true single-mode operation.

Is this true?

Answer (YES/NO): NO